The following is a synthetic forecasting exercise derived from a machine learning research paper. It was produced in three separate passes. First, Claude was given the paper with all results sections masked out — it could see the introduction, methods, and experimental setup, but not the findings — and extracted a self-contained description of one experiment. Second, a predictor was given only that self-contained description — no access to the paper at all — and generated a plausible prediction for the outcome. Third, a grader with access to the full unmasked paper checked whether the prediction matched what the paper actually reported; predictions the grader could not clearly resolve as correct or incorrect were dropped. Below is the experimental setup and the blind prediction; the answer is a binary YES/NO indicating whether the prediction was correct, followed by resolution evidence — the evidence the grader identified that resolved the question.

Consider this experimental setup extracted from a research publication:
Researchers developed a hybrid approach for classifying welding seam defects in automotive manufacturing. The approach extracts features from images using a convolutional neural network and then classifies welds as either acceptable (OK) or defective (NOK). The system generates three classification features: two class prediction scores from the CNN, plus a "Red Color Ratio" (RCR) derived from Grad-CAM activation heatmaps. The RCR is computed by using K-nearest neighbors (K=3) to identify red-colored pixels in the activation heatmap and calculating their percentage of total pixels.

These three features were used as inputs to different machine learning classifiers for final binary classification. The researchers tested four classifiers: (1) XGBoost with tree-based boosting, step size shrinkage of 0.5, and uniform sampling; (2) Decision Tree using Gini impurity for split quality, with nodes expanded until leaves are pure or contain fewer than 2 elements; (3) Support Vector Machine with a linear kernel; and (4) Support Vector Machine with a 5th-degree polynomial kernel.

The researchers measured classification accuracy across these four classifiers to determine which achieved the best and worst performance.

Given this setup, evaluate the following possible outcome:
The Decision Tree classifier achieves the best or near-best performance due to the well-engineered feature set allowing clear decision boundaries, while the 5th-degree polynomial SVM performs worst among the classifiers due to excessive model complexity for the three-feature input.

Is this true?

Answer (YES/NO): NO